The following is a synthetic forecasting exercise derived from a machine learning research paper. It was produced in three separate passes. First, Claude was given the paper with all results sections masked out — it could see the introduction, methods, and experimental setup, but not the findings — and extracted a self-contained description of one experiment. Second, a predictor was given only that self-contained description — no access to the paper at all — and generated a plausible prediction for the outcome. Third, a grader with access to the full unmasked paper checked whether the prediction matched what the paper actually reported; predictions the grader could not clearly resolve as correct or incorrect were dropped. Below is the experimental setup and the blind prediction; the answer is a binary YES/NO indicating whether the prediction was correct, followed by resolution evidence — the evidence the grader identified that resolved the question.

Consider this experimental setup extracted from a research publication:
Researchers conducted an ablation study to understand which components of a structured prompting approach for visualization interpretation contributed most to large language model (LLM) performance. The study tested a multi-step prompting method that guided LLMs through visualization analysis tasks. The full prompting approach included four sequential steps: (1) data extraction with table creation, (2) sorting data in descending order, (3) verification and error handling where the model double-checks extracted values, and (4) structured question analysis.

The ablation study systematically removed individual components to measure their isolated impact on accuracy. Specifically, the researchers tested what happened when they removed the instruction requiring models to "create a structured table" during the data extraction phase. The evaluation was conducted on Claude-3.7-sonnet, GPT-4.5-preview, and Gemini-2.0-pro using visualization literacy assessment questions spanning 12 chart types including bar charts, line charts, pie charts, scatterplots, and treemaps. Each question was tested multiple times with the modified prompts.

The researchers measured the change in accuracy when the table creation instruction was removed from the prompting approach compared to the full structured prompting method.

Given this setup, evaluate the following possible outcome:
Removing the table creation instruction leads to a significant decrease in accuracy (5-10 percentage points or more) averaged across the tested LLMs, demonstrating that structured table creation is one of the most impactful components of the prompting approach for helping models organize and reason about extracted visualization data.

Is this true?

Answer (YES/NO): YES